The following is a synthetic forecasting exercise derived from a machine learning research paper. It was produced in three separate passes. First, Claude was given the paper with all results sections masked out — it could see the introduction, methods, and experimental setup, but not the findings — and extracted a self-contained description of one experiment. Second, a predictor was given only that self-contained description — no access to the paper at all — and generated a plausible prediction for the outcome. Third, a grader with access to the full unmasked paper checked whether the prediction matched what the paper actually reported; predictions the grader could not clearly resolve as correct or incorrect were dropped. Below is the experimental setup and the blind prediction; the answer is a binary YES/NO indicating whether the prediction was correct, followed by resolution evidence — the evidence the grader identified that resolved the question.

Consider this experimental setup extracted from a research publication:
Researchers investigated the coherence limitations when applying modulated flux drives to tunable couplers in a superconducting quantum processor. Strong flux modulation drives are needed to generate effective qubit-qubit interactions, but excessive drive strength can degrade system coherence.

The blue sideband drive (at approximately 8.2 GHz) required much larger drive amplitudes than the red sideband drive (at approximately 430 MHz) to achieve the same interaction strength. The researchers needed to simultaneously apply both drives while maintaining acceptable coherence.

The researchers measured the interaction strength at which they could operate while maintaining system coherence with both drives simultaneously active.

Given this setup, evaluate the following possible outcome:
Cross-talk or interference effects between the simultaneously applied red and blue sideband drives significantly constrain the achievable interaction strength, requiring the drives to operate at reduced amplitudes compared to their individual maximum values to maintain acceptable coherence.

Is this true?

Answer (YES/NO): NO